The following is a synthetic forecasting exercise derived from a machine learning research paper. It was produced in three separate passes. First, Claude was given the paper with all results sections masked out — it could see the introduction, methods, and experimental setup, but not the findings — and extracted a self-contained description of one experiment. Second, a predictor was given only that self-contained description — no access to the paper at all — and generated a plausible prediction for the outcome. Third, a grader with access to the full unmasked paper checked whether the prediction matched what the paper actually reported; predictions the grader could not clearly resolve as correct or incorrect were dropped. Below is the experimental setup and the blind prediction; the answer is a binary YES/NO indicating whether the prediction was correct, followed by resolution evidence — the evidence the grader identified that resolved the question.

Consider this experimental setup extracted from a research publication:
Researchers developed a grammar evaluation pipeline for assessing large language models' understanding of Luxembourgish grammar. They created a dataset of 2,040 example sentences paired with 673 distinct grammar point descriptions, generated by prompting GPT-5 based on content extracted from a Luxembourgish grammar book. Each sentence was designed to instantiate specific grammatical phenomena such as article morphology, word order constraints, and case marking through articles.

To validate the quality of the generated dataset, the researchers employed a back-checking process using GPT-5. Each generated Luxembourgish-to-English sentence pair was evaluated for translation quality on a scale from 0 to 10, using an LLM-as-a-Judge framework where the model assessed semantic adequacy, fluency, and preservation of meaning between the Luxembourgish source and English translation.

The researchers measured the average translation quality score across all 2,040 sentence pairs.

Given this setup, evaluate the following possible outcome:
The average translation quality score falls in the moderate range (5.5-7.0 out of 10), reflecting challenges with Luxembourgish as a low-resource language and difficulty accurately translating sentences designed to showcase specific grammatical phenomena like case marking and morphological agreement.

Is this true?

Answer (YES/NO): NO